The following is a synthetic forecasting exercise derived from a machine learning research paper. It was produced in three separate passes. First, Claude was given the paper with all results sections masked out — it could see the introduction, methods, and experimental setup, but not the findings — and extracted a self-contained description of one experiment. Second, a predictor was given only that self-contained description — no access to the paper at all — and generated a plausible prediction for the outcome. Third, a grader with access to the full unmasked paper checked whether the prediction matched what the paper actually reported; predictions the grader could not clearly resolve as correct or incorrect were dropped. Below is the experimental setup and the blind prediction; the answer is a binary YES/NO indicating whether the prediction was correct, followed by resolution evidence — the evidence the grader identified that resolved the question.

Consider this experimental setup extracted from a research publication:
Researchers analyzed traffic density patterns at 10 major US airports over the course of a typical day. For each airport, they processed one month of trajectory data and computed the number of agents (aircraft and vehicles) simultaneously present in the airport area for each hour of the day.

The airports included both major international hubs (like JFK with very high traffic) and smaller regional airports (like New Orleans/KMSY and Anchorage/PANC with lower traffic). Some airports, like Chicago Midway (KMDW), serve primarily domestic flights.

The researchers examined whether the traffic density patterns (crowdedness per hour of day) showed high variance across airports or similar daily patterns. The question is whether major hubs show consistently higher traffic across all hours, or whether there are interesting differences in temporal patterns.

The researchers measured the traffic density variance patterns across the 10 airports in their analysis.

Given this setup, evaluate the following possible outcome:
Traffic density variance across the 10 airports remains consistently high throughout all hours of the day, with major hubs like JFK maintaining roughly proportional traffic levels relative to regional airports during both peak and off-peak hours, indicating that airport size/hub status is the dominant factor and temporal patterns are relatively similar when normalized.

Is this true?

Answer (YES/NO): NO